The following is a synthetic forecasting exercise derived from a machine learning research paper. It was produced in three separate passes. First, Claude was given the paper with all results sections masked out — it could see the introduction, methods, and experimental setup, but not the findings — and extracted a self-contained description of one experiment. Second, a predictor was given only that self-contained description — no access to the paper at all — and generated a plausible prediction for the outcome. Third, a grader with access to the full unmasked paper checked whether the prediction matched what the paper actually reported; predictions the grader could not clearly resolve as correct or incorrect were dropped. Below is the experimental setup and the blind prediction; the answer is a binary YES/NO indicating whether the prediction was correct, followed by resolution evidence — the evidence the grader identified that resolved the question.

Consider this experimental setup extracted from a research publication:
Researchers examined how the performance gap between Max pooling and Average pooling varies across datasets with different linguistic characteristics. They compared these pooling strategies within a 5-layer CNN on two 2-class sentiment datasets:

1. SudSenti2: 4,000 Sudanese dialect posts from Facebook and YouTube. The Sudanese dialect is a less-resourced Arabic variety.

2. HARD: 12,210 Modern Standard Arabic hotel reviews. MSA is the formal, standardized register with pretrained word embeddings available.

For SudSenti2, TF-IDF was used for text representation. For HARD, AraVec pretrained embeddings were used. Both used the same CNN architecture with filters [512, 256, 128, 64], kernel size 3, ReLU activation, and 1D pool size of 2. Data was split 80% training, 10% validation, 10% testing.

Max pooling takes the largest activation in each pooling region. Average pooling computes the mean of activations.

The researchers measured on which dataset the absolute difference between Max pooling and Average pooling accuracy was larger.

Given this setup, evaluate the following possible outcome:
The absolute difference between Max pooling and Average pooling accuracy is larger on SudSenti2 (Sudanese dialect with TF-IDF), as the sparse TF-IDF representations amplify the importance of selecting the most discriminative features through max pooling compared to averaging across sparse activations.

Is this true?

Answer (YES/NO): NO